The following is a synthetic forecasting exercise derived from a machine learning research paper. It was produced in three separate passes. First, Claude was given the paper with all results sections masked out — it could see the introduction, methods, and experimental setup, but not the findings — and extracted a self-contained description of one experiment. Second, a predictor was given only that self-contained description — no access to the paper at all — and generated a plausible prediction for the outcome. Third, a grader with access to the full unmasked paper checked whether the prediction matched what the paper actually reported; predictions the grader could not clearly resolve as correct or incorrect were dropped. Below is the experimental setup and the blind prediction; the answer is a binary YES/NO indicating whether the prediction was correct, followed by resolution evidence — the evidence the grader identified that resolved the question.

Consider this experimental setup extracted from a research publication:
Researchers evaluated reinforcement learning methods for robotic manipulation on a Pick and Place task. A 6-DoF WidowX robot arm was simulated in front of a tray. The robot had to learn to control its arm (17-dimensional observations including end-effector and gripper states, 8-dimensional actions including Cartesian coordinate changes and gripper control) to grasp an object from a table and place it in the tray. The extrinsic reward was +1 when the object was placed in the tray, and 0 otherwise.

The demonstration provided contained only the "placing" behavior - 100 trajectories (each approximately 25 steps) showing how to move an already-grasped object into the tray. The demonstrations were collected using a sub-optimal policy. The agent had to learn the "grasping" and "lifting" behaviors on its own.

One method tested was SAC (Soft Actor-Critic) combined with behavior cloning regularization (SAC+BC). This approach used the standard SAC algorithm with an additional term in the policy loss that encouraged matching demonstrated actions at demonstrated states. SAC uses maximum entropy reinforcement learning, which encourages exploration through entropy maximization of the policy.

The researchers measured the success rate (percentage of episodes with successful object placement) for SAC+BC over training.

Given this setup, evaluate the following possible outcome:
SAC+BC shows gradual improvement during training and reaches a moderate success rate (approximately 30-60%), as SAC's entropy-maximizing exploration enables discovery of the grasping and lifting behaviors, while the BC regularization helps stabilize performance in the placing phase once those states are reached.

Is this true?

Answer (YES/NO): NO